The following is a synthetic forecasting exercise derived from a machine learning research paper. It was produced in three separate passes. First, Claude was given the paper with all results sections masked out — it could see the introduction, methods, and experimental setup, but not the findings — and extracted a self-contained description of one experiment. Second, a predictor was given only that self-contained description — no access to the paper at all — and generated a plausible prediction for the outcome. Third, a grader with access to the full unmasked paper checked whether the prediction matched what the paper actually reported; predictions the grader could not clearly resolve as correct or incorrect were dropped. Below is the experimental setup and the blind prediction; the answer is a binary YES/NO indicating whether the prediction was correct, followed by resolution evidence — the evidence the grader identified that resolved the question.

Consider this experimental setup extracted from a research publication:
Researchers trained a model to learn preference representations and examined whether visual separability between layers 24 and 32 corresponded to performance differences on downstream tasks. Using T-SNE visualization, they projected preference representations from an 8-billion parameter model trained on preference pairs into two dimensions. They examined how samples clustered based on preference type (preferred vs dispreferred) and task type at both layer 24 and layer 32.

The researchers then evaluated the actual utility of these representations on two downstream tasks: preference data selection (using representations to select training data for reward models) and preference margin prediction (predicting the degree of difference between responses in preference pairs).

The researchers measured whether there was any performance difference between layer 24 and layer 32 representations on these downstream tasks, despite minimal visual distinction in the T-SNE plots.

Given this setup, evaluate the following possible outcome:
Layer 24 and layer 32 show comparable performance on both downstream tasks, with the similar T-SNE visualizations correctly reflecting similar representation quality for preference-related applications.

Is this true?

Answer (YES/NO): NO